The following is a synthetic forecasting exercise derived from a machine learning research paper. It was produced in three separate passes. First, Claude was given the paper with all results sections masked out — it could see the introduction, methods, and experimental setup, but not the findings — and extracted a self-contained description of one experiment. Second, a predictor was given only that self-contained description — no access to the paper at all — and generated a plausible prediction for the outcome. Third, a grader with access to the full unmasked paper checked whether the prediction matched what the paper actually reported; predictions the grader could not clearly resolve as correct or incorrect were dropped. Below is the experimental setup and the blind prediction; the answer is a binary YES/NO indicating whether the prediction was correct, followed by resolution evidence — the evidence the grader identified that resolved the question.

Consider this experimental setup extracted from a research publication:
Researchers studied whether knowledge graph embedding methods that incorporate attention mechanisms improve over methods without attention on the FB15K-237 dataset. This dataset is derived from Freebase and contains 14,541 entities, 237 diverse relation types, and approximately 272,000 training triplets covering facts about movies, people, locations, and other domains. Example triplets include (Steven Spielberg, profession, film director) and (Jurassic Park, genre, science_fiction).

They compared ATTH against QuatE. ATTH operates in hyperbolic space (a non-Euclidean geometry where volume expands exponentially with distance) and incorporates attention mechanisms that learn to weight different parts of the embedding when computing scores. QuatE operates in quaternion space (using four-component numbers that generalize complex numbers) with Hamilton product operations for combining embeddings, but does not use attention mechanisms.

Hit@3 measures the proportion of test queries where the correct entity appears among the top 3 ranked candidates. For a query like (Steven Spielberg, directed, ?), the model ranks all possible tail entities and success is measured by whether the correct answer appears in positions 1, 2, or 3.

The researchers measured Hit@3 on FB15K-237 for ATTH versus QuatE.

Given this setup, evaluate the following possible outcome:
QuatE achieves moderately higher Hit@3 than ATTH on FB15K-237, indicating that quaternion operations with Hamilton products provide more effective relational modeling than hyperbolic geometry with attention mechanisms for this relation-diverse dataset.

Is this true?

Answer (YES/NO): NO